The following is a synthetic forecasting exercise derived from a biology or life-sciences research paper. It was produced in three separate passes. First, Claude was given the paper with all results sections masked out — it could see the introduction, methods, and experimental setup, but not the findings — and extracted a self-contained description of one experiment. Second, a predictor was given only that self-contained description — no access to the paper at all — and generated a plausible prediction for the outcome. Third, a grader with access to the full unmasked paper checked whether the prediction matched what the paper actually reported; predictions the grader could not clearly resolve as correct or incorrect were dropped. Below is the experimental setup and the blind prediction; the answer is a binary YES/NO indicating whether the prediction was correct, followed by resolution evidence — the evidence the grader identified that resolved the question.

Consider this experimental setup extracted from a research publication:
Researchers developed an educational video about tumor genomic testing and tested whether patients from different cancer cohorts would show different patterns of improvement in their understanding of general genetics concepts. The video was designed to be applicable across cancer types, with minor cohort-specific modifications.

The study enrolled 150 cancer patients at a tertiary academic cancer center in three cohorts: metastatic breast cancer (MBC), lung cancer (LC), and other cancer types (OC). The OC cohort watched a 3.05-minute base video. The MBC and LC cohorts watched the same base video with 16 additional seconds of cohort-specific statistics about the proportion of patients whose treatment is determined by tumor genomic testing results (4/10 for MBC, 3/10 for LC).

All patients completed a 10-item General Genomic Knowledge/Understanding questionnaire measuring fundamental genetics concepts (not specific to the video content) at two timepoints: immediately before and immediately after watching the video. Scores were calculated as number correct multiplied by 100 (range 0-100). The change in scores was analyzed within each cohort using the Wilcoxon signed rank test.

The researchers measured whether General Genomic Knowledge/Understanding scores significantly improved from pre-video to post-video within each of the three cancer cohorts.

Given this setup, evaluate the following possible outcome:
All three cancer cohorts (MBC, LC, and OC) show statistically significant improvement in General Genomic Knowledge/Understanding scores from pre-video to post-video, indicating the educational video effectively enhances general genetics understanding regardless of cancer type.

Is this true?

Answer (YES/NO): NO